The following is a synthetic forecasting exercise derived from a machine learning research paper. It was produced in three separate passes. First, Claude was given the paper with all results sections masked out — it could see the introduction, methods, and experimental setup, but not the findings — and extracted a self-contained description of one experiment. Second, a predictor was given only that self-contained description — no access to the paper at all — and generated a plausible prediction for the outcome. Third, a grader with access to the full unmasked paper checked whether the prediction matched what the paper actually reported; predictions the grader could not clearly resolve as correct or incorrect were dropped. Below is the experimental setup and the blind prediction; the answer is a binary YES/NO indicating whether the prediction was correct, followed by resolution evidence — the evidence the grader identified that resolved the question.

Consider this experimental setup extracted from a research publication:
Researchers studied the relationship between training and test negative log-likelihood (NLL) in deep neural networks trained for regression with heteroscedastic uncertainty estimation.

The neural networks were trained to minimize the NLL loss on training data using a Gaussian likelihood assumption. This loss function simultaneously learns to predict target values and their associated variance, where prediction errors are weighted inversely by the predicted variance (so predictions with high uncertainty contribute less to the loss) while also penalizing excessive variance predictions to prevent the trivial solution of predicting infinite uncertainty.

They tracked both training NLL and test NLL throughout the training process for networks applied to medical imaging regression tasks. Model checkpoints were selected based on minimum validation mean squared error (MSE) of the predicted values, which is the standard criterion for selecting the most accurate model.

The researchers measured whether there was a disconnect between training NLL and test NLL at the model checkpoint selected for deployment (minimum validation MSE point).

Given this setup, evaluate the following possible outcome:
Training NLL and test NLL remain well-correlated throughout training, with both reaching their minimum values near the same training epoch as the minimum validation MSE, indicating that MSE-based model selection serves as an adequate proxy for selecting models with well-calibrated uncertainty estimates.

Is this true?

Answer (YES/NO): NO